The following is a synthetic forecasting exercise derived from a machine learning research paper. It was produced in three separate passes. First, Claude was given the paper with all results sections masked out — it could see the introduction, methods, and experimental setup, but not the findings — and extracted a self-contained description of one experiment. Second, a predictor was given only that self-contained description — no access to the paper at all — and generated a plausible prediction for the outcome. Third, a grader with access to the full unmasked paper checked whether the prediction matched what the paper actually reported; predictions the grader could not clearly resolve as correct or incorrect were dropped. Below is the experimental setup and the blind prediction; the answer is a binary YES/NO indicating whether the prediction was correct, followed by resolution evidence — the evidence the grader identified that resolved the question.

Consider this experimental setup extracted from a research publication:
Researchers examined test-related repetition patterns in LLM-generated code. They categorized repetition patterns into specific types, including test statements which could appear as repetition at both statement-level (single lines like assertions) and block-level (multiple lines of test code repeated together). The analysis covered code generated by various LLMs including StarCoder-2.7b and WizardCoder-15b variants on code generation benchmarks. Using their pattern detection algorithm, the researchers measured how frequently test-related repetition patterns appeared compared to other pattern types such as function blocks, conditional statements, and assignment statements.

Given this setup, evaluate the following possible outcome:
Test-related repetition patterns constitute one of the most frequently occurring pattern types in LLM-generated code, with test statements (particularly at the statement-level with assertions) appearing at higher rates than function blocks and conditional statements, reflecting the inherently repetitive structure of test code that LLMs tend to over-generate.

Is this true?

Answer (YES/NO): NO